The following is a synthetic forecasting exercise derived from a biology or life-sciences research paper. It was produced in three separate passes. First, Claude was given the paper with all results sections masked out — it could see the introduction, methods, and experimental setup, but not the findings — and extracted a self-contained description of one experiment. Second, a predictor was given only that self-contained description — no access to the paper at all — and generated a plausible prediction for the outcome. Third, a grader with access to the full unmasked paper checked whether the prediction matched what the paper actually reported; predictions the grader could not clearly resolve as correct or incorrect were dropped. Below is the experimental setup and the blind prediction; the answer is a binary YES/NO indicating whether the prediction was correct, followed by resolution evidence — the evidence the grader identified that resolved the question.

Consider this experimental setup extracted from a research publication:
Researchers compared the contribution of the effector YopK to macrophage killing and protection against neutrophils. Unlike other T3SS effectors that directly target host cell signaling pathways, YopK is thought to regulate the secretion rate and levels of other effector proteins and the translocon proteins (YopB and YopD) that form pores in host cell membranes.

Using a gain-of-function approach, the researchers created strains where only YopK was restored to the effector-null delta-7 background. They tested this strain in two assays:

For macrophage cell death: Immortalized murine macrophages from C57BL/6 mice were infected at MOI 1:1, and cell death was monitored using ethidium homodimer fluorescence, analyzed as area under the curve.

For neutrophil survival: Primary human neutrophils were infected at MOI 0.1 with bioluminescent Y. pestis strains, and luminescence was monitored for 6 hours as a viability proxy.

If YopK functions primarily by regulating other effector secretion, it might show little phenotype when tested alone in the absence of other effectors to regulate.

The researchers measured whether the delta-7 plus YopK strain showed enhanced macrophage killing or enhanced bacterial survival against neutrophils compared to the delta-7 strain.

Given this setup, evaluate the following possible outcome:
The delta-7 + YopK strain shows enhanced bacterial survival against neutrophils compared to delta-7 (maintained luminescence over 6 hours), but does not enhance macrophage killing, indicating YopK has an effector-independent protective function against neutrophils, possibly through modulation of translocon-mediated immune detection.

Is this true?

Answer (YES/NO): NO